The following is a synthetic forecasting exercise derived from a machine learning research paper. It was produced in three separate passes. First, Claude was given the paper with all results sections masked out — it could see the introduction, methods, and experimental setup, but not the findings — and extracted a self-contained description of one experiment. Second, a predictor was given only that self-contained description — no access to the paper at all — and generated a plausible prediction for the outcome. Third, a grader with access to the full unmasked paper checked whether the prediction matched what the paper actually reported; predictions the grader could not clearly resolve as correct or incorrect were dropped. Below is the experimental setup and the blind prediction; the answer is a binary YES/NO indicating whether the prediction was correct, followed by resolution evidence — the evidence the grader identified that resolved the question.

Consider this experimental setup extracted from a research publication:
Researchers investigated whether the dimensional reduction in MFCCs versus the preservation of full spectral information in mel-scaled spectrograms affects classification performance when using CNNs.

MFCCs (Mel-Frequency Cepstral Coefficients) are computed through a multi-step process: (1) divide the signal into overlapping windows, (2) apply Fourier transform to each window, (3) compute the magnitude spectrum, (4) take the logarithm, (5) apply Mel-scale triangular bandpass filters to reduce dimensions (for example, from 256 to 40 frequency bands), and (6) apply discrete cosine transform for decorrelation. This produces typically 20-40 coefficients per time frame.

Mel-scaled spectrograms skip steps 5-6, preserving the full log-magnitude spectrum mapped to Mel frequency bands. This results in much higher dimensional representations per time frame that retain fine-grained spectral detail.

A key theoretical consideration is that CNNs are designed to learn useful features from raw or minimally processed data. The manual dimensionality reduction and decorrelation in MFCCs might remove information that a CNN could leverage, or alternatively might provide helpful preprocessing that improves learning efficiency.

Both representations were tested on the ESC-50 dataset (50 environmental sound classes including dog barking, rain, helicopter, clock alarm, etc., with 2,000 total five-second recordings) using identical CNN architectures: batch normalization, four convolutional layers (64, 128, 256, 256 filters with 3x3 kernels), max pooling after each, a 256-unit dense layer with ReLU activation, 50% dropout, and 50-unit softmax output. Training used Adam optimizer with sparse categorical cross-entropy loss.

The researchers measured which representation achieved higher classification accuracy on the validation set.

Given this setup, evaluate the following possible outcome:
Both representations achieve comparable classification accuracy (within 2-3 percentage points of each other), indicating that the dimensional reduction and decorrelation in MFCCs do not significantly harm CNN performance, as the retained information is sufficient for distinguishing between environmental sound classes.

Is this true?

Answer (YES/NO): YES